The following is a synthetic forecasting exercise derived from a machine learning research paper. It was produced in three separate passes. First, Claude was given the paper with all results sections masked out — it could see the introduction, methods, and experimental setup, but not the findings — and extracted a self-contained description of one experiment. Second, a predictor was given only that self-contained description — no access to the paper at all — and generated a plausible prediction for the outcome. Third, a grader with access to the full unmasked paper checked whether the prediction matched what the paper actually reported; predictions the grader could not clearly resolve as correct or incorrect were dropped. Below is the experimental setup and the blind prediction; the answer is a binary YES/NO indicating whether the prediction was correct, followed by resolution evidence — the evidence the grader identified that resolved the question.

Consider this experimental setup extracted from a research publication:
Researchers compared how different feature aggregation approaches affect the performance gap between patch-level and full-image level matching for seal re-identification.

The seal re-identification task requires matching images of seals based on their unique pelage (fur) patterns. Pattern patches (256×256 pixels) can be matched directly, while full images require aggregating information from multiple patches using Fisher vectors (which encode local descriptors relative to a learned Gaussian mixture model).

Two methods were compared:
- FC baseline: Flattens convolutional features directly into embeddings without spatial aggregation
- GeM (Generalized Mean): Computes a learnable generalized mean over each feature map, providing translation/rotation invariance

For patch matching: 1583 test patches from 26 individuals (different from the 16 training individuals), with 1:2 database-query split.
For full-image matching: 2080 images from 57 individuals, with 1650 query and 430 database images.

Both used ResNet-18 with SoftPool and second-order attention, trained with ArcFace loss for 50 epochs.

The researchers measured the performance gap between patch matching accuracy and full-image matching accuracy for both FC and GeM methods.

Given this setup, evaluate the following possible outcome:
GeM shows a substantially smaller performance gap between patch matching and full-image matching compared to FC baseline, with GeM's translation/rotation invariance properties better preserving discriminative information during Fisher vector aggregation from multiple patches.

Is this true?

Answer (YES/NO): NO